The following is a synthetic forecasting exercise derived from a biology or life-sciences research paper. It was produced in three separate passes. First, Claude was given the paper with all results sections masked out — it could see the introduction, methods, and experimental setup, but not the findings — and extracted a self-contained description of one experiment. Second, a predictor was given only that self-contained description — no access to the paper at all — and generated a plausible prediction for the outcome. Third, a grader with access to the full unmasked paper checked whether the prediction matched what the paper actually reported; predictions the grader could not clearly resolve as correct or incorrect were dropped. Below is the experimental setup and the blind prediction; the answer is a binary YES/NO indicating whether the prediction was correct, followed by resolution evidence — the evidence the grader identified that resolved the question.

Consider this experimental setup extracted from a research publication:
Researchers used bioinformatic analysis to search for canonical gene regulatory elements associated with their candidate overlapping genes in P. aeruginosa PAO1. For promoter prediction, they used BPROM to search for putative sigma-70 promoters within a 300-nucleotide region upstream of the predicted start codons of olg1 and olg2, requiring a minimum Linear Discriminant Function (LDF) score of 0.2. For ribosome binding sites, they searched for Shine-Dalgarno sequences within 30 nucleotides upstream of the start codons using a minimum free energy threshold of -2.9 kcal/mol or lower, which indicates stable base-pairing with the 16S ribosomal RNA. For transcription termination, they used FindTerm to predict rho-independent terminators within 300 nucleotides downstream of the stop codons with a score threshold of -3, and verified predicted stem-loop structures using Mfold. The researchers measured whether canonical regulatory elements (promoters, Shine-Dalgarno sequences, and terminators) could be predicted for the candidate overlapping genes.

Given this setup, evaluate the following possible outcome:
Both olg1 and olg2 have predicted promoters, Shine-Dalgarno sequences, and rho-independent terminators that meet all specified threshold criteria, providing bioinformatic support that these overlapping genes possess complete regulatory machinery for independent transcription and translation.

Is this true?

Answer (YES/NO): NO